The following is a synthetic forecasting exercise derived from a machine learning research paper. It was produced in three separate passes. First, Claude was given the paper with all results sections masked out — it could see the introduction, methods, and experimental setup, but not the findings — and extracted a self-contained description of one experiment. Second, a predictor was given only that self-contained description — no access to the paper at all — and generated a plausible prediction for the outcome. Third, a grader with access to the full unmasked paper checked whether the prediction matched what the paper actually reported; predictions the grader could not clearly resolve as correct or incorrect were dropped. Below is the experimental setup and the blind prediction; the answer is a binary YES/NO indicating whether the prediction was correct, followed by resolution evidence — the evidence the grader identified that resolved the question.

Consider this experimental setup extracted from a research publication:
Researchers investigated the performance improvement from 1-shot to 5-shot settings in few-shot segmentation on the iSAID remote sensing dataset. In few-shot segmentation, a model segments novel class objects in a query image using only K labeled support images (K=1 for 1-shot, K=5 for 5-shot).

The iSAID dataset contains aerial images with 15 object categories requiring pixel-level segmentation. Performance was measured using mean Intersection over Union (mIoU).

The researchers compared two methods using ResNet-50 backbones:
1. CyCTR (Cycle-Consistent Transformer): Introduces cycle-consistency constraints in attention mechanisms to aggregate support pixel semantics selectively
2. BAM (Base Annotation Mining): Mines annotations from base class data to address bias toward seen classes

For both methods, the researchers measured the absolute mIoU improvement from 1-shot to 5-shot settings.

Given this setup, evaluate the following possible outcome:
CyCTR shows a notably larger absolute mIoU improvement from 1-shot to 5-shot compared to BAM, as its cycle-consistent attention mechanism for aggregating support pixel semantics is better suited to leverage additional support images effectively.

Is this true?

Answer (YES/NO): NO